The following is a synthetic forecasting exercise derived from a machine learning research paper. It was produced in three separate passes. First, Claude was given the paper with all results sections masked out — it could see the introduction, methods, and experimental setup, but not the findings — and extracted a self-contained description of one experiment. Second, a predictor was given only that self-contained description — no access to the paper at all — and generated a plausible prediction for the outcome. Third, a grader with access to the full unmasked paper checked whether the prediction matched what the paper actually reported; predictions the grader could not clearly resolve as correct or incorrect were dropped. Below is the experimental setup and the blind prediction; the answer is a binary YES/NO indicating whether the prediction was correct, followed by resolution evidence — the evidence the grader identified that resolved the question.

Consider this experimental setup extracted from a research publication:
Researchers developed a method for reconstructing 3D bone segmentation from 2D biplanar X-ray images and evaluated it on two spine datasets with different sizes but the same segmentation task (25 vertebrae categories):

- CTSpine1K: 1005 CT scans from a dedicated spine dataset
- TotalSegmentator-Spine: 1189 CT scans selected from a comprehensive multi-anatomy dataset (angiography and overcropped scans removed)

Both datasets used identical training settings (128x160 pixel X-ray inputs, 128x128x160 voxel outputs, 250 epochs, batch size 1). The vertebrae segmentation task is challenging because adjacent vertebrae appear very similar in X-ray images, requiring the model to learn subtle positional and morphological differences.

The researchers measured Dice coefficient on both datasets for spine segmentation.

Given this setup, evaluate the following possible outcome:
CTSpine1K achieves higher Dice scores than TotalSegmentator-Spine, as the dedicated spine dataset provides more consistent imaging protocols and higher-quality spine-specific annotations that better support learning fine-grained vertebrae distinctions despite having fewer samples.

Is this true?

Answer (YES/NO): YES